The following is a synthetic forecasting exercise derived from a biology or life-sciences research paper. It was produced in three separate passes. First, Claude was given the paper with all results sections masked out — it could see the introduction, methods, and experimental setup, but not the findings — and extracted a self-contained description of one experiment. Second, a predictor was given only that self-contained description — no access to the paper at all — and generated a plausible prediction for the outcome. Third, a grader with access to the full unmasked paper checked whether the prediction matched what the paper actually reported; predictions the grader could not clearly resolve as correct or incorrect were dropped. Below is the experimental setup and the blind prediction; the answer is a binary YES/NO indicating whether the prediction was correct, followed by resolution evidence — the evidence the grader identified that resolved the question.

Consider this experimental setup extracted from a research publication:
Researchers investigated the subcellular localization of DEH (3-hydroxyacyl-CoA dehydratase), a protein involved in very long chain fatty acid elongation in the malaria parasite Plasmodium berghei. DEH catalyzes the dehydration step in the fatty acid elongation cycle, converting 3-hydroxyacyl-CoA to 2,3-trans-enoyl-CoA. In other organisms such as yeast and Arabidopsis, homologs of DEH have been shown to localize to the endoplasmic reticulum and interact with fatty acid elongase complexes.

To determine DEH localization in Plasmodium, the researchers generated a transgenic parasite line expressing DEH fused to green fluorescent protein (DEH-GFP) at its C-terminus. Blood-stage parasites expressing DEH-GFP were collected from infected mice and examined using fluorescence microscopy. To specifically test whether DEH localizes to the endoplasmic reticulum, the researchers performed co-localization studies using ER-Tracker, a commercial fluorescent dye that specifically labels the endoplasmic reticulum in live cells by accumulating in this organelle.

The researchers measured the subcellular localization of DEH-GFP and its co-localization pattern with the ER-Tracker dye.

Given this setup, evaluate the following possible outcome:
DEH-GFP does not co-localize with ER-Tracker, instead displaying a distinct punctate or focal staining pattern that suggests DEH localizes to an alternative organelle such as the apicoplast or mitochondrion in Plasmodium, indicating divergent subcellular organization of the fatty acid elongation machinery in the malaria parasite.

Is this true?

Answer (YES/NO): NO